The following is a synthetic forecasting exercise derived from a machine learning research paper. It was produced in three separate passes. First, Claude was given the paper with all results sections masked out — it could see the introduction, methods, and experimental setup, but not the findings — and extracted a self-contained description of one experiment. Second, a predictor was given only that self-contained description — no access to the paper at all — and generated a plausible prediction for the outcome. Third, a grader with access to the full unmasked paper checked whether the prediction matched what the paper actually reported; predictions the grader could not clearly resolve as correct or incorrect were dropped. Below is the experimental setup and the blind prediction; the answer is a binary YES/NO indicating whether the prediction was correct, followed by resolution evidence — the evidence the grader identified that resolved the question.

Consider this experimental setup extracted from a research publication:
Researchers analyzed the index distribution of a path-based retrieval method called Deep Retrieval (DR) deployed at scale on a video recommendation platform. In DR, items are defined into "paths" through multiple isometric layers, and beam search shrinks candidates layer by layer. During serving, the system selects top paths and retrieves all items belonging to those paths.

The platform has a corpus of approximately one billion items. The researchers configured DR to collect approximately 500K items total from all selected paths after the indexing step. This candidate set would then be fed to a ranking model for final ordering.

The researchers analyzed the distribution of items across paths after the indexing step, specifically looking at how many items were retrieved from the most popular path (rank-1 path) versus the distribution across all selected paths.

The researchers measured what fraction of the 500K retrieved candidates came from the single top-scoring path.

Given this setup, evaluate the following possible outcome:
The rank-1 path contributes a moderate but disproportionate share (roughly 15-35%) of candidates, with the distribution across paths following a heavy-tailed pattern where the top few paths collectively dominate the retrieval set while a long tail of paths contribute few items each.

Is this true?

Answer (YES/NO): YES